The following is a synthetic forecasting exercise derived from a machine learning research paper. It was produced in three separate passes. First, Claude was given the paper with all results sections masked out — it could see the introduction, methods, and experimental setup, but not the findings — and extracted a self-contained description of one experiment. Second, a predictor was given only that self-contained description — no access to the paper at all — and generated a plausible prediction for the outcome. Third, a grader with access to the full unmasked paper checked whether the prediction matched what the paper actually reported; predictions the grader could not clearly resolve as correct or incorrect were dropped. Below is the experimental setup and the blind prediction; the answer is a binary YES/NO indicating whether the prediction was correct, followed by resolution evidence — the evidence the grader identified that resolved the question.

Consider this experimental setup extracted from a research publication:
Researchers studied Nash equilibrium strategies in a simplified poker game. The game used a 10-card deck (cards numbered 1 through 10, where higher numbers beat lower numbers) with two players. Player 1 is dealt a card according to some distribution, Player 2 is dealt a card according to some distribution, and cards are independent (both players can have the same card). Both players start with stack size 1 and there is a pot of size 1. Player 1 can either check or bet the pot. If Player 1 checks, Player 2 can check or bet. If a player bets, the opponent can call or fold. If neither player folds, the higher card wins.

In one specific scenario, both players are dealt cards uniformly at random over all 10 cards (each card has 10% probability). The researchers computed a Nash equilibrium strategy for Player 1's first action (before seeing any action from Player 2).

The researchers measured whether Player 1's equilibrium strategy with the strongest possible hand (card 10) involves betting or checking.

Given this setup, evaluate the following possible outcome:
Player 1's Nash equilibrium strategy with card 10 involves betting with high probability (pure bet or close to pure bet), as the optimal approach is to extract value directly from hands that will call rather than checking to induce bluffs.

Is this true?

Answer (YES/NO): NO